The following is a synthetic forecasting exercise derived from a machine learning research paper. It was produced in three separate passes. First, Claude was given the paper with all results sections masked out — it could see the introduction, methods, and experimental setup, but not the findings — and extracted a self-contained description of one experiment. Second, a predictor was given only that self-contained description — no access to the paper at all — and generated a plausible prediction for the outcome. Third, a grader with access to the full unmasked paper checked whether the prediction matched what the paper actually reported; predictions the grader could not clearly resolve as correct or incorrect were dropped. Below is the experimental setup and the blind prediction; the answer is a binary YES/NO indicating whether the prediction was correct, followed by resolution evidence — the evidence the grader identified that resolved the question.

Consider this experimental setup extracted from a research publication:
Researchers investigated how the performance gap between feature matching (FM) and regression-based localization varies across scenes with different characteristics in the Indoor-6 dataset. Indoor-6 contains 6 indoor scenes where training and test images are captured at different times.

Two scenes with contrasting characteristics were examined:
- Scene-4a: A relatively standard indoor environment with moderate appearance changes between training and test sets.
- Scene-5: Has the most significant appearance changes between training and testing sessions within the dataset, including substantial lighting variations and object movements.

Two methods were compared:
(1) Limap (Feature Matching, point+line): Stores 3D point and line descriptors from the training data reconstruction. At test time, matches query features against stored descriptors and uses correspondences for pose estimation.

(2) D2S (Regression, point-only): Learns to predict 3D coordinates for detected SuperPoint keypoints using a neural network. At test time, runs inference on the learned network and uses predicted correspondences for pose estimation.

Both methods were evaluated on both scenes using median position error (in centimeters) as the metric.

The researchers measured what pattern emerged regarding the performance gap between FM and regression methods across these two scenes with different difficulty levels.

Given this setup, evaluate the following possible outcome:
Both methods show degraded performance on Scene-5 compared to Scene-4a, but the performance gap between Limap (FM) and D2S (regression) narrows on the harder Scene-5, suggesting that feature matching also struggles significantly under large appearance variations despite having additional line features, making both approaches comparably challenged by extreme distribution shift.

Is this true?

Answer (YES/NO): NO